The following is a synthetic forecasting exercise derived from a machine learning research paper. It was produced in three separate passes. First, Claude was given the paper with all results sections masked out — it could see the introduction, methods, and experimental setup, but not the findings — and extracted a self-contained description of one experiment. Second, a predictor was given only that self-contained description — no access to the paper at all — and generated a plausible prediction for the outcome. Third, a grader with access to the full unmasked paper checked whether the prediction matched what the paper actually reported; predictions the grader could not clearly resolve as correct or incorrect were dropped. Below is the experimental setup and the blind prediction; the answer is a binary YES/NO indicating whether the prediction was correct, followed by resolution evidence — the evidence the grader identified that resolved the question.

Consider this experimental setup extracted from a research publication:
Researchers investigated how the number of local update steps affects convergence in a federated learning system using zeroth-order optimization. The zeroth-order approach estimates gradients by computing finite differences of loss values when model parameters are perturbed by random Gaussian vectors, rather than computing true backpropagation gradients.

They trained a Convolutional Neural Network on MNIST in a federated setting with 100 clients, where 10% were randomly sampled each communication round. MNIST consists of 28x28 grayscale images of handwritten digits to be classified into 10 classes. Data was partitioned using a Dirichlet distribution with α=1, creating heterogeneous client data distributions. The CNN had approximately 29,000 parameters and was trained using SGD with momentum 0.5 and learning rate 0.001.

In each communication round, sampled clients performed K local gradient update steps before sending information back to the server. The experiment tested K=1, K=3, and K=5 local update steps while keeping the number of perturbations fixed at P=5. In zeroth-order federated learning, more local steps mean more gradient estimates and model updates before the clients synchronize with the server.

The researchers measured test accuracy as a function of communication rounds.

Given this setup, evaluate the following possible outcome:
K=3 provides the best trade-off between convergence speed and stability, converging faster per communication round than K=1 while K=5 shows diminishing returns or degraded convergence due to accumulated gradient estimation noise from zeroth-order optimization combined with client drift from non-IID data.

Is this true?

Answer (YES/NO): NO